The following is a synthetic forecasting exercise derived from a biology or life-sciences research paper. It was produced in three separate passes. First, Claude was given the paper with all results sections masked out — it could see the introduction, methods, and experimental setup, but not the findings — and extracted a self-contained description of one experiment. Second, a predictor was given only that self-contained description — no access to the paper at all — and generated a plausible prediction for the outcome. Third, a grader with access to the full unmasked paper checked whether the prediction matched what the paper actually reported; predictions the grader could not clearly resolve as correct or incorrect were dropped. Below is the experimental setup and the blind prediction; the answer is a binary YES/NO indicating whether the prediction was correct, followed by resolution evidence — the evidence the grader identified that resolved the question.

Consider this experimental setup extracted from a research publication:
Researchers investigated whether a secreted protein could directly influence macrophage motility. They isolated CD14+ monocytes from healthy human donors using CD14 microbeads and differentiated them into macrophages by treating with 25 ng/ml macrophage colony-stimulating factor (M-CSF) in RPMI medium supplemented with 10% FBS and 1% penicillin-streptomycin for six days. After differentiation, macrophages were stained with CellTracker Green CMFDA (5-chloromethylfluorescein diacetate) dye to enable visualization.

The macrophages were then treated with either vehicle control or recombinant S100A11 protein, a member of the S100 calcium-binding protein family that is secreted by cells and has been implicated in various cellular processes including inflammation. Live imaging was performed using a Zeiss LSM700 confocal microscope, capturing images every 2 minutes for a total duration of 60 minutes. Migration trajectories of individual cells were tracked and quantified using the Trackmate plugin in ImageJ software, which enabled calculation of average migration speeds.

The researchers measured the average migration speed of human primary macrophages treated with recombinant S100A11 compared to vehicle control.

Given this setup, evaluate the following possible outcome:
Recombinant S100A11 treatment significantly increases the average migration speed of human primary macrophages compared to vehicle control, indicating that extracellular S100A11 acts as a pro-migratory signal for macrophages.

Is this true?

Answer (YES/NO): YES